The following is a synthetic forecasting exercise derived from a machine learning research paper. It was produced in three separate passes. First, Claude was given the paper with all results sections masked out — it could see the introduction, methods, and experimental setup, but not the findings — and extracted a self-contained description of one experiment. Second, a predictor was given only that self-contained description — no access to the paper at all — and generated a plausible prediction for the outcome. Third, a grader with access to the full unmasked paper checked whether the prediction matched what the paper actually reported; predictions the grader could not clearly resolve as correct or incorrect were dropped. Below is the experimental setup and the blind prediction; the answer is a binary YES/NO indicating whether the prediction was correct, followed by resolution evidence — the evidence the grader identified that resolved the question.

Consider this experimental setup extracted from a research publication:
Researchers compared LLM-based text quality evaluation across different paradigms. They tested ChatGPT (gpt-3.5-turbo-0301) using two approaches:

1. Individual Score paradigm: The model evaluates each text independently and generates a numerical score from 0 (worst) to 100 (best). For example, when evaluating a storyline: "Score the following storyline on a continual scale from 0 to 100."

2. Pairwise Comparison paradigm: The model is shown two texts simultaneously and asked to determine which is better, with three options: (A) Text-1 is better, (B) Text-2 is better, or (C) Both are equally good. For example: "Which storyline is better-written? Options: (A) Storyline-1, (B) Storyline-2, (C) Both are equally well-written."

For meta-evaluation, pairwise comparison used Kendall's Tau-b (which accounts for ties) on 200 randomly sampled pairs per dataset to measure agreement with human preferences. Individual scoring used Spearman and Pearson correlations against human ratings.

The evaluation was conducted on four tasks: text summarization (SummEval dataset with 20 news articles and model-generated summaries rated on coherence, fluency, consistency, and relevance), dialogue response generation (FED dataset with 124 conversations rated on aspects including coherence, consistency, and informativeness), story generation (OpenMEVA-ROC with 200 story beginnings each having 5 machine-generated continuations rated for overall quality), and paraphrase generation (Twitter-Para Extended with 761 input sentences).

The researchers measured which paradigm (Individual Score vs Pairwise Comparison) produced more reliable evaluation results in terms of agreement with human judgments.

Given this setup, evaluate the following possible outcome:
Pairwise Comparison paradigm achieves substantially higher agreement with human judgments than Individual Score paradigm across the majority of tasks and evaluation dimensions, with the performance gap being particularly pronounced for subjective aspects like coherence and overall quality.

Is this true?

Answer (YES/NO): NO